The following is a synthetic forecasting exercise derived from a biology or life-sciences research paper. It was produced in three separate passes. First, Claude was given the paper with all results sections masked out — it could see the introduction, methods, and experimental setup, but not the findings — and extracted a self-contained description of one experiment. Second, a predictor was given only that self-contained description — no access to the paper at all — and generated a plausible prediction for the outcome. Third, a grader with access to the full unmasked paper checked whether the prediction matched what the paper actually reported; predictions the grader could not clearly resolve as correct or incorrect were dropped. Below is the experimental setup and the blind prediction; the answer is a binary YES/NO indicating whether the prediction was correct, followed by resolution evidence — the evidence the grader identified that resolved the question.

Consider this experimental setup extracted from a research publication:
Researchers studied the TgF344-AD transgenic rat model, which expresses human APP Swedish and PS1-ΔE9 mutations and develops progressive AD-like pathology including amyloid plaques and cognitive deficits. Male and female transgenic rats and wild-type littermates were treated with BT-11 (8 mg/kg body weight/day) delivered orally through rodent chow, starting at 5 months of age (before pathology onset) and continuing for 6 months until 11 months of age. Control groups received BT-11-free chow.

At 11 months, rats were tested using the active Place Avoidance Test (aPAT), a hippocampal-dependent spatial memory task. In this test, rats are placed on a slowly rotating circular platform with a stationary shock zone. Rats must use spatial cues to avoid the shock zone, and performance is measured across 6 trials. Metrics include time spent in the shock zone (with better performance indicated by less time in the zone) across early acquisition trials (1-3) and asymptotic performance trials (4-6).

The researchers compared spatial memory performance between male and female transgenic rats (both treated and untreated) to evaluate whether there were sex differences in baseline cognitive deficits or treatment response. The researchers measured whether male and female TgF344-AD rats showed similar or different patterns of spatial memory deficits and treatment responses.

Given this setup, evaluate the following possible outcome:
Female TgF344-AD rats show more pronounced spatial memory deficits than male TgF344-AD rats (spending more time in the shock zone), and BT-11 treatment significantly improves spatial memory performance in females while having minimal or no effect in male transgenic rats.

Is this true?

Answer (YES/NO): NO